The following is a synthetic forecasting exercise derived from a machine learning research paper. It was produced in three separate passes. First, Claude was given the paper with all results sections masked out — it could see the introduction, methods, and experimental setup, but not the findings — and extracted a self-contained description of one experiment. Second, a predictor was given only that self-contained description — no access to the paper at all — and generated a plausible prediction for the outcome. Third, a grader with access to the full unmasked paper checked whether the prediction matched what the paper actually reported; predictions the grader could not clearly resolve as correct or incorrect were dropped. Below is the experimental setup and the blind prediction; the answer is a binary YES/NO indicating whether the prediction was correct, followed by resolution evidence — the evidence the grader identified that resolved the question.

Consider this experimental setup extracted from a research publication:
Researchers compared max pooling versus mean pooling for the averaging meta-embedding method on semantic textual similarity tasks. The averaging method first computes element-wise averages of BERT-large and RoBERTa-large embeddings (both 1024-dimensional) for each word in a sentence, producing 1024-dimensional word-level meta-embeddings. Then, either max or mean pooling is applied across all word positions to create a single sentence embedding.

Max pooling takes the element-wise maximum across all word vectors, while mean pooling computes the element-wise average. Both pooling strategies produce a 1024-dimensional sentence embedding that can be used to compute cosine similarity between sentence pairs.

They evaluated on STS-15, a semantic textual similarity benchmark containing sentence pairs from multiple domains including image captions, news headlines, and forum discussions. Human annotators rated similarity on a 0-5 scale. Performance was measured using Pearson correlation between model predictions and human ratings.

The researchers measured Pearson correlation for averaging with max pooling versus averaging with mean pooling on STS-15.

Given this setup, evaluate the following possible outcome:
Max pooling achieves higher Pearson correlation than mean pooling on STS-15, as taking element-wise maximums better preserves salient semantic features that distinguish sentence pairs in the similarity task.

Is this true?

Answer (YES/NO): NO